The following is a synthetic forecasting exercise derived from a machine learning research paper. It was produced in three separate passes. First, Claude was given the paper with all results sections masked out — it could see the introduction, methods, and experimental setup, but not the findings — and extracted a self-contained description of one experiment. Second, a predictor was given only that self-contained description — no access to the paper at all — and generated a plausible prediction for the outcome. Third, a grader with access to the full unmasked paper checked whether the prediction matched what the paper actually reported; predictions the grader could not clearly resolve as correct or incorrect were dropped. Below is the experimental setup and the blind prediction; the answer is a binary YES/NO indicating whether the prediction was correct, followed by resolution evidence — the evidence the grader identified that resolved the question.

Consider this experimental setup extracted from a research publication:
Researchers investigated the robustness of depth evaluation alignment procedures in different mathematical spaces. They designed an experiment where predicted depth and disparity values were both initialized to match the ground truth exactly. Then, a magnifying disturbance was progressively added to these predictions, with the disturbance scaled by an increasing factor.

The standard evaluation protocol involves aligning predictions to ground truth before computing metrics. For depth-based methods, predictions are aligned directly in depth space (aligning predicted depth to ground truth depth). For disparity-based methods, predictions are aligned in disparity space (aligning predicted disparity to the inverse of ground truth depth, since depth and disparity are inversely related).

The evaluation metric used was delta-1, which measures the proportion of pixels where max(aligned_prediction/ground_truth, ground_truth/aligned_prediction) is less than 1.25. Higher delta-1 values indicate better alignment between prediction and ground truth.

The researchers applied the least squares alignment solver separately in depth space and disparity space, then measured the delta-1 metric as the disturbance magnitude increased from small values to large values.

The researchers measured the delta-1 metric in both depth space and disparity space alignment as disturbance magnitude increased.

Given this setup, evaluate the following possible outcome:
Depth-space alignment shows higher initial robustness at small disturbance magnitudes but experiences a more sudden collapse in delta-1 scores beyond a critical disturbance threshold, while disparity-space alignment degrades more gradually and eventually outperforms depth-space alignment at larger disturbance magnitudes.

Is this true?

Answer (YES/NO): NO